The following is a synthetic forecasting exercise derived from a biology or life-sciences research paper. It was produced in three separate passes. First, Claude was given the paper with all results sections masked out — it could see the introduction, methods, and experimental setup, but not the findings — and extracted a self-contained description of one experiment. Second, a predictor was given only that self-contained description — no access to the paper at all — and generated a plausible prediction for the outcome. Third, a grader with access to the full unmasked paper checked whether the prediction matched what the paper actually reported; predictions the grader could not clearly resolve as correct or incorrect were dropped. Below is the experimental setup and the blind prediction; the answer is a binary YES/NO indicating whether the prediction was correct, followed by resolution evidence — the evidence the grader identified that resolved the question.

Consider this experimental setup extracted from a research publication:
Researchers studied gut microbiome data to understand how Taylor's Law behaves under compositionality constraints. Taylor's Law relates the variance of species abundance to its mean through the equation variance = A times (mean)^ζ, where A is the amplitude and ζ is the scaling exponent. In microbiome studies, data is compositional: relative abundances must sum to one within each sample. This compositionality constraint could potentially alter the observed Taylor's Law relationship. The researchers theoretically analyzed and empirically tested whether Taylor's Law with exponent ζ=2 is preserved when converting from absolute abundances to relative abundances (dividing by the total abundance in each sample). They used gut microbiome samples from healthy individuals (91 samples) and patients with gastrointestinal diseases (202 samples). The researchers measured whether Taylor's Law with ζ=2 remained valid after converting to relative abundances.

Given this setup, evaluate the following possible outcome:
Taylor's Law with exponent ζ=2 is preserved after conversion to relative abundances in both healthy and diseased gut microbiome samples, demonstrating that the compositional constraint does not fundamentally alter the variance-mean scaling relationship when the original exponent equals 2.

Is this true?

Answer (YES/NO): YES